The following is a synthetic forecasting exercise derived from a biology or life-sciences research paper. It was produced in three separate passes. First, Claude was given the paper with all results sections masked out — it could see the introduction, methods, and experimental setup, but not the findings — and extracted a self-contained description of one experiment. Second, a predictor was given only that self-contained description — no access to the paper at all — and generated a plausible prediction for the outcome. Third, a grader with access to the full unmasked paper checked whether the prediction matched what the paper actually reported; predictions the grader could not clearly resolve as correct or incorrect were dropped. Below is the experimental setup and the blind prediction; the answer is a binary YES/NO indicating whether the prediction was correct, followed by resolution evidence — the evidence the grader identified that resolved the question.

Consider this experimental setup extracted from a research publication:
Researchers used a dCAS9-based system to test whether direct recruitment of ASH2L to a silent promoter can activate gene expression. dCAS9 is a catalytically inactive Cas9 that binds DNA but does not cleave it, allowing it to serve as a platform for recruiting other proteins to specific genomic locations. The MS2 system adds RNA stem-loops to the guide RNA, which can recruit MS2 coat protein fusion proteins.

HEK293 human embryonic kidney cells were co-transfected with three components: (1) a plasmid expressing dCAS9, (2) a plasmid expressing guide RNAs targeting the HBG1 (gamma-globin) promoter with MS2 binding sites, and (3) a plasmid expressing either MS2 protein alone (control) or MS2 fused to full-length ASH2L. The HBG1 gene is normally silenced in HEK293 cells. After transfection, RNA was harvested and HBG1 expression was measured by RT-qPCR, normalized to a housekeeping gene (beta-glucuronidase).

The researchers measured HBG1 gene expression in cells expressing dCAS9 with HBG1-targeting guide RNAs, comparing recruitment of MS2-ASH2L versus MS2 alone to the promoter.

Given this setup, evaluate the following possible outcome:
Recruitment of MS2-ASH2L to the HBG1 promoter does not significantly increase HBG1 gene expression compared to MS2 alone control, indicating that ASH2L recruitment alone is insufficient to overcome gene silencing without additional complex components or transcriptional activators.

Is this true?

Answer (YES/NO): NO